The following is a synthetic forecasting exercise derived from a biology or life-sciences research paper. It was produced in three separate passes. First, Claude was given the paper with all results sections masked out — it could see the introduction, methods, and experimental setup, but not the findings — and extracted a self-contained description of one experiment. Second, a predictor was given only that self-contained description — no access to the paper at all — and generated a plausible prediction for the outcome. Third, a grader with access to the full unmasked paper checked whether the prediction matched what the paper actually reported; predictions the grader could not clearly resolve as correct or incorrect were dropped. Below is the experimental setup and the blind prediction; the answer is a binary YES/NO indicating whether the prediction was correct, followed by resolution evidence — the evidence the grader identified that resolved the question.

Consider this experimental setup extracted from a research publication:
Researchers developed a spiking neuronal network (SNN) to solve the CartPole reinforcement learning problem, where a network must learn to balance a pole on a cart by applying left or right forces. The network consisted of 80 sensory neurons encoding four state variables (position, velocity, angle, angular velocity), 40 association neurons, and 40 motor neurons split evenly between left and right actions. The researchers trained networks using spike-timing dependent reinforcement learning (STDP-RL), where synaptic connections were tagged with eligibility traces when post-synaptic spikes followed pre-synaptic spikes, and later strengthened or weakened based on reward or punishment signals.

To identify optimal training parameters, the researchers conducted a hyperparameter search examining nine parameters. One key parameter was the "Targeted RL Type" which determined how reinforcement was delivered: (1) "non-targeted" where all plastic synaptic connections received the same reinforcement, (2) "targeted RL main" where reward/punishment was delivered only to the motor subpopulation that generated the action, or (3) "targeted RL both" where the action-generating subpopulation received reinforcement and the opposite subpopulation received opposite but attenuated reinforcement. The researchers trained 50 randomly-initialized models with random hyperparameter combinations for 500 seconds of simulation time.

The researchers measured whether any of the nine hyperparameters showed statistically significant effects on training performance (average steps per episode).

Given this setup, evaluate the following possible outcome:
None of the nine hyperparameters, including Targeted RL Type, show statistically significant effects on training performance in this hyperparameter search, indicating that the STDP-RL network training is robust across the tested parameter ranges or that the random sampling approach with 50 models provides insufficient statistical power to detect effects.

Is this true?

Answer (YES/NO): NO